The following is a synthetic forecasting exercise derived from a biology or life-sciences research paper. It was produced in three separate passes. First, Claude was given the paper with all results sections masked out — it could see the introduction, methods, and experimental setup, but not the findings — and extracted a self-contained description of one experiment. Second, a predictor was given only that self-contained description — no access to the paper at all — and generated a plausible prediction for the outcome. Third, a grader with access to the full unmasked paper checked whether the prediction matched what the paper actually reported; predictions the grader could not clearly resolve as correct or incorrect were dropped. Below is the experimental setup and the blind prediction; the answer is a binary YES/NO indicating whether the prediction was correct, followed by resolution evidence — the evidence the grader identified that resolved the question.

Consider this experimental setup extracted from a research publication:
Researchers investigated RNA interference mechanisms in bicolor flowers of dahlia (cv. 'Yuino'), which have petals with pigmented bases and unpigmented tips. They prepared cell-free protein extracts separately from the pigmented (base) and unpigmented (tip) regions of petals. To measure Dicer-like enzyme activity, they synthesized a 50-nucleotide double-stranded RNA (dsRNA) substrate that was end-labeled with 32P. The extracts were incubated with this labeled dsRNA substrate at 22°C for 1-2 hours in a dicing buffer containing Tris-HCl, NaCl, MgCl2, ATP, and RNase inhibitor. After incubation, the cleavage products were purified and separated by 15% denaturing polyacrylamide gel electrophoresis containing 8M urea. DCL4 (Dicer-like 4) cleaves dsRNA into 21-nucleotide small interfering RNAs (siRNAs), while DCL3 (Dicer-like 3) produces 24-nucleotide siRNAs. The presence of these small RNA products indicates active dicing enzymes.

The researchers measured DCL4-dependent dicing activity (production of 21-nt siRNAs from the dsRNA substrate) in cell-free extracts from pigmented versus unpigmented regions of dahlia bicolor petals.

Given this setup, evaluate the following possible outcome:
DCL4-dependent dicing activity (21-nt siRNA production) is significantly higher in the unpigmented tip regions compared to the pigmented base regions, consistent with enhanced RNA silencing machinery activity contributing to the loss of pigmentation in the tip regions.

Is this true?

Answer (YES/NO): YES